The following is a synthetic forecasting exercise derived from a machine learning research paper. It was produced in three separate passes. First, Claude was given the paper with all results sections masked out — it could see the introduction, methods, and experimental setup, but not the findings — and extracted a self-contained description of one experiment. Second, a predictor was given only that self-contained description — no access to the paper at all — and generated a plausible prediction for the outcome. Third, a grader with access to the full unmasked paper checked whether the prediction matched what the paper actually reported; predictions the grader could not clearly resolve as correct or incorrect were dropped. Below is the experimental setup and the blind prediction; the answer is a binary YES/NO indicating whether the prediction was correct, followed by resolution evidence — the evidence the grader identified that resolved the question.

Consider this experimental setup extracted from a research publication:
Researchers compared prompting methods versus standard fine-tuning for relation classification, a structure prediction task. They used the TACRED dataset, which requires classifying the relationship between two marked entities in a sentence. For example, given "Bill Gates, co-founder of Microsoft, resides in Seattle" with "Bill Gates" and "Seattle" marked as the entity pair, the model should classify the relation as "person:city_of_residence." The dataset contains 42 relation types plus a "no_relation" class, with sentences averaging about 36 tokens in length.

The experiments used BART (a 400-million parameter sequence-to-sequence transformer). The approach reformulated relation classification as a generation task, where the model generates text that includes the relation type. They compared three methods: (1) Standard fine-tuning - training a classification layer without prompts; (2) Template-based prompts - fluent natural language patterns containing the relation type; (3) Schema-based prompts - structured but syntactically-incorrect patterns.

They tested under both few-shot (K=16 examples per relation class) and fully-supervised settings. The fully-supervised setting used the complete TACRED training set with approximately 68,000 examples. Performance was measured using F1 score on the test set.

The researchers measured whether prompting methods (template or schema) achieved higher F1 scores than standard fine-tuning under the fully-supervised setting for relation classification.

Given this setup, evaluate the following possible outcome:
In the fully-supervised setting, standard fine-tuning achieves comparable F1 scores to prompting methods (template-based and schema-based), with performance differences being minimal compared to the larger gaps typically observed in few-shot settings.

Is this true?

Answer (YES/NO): YES